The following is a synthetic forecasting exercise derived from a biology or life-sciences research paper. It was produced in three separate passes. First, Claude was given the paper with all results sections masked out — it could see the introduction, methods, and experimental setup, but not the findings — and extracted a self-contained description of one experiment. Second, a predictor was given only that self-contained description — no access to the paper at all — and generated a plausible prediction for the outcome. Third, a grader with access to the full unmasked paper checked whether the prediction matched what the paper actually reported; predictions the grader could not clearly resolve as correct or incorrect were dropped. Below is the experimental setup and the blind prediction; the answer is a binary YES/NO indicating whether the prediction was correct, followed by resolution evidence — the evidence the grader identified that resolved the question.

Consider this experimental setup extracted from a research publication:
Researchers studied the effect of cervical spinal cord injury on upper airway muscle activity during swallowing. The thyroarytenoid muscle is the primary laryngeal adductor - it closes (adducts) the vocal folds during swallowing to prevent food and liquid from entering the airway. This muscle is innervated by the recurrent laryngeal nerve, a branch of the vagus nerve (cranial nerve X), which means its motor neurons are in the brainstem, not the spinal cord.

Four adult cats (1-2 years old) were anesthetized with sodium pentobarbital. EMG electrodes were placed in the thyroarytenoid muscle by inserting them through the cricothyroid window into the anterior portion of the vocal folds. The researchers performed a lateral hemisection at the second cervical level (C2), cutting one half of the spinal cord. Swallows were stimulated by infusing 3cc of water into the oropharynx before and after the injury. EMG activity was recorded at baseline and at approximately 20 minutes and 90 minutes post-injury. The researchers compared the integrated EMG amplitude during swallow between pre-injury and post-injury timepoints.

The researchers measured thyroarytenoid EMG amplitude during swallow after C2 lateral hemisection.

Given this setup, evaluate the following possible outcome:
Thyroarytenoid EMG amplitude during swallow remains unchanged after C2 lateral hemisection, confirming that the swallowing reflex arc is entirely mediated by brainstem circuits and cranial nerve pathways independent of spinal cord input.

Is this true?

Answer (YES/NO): NO